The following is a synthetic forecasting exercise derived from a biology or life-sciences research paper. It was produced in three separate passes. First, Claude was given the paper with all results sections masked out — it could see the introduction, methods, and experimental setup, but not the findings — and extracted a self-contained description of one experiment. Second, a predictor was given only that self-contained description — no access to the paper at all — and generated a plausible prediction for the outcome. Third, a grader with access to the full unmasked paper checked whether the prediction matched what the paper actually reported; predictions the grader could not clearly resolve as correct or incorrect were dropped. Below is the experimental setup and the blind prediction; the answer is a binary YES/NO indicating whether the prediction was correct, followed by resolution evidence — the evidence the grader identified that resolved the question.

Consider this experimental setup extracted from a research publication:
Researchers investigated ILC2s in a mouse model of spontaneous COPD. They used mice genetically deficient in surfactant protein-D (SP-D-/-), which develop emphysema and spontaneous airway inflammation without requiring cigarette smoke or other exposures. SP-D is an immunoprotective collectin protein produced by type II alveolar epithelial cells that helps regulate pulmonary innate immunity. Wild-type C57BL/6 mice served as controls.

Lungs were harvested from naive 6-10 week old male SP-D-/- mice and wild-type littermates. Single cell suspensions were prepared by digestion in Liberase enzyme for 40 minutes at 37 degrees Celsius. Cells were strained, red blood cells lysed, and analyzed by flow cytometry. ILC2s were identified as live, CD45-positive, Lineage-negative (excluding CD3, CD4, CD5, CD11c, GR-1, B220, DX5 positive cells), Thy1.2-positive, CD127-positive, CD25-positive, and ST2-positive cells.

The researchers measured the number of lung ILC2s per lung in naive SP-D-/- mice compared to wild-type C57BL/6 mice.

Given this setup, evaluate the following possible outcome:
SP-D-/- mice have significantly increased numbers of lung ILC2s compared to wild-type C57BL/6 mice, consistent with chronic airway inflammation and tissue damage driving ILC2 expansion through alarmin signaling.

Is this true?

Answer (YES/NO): YES